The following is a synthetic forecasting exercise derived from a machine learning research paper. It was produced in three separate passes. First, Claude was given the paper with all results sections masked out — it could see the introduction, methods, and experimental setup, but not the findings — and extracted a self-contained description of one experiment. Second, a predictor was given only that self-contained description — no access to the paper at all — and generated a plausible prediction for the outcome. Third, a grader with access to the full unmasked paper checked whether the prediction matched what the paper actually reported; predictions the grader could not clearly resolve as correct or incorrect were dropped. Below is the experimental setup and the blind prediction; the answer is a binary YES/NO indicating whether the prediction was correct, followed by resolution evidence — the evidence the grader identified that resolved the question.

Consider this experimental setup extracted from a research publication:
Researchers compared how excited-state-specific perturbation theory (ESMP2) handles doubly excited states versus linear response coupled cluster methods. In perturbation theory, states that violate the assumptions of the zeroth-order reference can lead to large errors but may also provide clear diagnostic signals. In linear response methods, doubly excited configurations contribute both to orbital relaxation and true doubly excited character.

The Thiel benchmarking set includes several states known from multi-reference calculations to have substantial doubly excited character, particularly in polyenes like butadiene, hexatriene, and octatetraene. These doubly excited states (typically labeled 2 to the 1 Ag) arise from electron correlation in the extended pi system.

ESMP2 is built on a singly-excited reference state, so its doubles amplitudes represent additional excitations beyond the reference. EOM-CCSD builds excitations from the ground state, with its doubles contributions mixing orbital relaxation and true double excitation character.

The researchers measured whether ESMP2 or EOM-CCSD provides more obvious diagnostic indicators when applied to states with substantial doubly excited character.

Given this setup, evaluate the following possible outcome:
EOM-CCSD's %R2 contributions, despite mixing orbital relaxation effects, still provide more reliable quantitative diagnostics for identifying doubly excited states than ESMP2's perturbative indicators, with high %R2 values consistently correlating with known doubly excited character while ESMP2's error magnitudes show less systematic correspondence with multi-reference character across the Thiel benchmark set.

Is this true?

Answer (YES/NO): NO